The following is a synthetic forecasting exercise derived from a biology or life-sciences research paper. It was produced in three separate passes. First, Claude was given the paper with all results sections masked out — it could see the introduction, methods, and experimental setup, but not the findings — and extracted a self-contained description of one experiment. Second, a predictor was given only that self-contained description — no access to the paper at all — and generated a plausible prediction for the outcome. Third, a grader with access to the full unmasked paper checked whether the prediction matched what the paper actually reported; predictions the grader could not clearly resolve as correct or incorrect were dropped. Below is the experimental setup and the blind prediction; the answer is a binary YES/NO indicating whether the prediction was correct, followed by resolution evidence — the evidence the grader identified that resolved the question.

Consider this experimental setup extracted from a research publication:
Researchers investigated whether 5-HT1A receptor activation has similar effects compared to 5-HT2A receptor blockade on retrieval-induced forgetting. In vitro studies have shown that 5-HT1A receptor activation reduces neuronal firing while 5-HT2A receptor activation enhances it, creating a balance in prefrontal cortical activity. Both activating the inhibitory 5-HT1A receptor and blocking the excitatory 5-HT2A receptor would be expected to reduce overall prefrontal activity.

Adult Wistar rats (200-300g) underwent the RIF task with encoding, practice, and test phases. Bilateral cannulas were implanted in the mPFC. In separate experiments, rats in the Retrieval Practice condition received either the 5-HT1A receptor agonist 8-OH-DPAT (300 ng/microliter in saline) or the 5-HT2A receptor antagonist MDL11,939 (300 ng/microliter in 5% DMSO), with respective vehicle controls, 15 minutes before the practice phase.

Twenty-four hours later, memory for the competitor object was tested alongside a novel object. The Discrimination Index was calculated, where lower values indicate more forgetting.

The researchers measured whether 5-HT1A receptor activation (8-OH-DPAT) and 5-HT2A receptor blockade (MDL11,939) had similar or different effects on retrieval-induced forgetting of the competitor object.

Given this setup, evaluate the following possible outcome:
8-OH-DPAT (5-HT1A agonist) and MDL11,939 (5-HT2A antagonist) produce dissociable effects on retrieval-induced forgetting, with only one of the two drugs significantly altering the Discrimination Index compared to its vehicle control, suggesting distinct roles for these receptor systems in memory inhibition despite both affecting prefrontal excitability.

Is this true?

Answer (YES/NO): NO